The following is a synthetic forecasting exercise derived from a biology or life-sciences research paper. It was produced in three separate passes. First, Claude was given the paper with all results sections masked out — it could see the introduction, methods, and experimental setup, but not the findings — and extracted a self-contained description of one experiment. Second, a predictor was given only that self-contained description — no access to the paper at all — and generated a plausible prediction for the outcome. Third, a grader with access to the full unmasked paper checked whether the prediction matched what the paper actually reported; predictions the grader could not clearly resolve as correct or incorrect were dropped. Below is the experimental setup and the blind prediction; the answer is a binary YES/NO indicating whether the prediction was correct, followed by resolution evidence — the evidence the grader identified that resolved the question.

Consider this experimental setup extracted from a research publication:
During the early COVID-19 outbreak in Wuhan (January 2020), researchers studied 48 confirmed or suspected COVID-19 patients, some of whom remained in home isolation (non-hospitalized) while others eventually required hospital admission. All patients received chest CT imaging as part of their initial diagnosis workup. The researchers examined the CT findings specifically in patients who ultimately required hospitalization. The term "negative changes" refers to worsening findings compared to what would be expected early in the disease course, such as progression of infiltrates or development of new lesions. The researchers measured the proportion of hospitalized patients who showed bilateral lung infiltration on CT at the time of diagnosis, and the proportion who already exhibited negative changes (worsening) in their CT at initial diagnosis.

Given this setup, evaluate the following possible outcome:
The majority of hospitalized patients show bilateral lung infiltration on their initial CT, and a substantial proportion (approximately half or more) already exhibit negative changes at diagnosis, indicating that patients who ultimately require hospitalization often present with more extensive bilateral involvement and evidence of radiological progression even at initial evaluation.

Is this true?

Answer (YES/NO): NO